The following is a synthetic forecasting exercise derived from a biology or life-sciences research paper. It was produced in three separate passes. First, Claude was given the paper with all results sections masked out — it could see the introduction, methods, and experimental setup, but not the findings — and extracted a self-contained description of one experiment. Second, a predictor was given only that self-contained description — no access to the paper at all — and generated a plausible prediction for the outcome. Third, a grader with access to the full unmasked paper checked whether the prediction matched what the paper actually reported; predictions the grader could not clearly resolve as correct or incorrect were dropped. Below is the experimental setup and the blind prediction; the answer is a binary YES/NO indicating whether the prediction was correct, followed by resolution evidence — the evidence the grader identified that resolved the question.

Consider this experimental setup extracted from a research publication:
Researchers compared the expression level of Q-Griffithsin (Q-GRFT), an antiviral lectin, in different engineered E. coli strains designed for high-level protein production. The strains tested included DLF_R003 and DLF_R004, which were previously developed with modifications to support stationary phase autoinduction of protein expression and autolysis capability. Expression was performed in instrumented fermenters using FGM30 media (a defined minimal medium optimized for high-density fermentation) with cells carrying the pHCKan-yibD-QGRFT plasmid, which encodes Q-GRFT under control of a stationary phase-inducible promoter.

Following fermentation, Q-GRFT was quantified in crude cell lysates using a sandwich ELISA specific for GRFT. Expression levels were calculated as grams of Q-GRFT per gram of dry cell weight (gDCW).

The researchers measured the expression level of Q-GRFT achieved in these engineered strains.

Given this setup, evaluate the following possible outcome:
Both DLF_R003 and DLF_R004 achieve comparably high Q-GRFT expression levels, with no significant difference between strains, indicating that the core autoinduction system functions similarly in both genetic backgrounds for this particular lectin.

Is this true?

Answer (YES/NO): NO